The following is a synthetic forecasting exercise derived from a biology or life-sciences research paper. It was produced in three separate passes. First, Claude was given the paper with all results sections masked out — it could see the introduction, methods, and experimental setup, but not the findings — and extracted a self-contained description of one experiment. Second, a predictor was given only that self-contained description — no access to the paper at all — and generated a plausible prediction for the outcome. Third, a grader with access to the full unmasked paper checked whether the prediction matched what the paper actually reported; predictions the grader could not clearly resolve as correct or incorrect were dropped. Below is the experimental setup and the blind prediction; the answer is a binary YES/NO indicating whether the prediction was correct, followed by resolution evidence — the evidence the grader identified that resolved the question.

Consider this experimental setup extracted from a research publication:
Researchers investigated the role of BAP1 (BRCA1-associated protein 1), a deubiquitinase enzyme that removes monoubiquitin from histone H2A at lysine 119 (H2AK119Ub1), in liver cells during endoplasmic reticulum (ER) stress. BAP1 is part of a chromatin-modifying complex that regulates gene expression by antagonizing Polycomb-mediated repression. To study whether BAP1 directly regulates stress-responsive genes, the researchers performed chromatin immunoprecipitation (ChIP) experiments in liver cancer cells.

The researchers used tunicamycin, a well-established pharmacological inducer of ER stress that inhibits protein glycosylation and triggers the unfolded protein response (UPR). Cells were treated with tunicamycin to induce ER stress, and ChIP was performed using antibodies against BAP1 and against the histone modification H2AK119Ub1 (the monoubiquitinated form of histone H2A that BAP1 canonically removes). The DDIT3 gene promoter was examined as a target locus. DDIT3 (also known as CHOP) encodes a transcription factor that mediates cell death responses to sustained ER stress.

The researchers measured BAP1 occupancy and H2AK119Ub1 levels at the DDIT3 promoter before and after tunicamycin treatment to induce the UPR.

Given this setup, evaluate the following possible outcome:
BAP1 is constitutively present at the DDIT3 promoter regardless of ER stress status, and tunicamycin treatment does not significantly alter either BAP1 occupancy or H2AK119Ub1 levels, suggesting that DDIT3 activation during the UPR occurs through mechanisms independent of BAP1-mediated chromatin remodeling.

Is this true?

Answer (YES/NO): NO